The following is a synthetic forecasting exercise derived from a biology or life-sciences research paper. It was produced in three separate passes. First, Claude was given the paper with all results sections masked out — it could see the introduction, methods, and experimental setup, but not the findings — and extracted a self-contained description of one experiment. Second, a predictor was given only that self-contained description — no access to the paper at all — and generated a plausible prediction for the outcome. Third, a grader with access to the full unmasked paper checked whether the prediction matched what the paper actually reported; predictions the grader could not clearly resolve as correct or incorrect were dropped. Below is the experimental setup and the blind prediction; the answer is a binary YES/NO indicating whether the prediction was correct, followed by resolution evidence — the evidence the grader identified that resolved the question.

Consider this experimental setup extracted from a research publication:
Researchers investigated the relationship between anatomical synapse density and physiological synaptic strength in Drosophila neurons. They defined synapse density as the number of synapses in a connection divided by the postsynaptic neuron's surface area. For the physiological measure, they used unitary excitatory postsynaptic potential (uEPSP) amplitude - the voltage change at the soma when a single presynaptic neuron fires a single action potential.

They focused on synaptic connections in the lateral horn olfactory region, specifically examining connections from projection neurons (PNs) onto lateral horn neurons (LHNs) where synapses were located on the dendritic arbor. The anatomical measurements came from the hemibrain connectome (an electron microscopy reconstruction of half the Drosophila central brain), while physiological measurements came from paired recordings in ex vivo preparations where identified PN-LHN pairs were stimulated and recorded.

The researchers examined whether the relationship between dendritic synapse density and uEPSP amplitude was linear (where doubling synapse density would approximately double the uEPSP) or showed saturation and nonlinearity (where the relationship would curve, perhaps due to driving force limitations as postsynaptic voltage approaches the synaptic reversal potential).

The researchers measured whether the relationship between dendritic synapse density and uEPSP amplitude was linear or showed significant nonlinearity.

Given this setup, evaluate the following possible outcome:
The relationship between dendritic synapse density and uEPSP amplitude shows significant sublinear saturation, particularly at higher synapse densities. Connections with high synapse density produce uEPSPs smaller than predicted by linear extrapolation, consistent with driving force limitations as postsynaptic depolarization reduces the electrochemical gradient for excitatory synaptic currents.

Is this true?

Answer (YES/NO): NO